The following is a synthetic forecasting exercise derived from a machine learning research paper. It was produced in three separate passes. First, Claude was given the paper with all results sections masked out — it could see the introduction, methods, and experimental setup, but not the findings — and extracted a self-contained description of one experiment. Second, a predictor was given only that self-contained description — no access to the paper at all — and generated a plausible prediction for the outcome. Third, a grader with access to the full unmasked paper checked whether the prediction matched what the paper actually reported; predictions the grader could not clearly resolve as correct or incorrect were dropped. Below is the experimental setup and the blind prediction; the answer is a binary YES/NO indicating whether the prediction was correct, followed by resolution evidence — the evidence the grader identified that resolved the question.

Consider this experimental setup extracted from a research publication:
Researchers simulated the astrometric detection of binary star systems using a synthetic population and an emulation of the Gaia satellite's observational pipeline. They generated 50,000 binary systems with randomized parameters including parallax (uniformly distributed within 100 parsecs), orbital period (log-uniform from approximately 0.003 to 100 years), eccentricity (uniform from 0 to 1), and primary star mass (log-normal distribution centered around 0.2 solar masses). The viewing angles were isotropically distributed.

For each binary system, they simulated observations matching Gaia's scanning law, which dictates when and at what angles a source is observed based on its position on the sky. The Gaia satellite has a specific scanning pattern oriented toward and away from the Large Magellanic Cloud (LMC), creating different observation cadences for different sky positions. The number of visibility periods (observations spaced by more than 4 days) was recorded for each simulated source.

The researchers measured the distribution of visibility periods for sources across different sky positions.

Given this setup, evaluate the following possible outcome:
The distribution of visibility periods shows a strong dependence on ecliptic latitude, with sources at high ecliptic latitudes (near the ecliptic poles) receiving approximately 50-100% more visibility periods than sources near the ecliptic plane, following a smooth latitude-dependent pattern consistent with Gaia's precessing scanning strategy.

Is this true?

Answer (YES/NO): NO